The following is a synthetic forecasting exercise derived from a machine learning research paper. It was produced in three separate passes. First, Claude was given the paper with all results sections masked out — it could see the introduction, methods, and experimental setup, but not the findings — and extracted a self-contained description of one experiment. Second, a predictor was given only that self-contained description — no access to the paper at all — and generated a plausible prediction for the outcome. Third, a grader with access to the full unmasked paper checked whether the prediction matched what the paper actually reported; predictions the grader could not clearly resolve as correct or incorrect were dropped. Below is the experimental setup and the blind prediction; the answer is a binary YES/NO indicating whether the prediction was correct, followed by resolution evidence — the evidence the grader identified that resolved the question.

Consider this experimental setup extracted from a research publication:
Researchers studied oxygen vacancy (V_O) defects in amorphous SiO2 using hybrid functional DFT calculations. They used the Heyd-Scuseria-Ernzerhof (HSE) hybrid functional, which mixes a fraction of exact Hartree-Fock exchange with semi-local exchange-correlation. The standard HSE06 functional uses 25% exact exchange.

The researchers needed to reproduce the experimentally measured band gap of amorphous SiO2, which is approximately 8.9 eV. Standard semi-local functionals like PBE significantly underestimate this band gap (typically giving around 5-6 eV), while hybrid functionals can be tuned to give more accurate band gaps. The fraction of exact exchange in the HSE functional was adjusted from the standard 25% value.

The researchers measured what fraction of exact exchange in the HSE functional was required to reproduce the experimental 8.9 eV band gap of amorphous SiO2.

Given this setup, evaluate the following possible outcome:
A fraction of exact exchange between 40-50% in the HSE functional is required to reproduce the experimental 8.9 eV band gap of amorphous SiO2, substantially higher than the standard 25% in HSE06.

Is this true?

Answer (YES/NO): YES